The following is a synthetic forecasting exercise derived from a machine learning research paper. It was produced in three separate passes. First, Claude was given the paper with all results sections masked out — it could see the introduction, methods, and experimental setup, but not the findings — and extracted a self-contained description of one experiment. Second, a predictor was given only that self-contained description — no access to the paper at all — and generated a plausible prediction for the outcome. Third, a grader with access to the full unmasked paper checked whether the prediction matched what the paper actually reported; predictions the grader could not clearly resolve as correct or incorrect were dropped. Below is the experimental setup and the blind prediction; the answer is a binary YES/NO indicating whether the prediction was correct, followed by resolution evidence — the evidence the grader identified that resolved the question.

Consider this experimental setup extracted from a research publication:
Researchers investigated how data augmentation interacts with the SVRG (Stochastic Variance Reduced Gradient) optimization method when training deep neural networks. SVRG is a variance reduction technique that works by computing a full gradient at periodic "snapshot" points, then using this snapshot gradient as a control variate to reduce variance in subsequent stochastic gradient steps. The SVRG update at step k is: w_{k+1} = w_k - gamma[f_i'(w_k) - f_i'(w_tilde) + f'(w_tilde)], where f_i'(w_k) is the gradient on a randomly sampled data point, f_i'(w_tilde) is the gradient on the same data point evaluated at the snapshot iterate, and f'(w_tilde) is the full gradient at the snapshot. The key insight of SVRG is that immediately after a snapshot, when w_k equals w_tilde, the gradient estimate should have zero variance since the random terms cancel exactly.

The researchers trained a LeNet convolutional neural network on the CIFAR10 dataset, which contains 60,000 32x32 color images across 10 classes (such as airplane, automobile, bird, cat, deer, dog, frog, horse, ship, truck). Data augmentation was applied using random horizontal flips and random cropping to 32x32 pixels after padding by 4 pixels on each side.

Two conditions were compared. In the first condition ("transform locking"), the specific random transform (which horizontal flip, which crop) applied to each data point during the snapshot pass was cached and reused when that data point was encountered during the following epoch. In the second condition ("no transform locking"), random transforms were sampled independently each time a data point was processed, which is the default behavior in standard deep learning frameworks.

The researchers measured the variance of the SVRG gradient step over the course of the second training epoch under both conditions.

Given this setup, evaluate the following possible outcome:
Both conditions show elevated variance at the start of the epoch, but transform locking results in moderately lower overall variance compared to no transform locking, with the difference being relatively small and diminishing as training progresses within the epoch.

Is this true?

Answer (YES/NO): NO